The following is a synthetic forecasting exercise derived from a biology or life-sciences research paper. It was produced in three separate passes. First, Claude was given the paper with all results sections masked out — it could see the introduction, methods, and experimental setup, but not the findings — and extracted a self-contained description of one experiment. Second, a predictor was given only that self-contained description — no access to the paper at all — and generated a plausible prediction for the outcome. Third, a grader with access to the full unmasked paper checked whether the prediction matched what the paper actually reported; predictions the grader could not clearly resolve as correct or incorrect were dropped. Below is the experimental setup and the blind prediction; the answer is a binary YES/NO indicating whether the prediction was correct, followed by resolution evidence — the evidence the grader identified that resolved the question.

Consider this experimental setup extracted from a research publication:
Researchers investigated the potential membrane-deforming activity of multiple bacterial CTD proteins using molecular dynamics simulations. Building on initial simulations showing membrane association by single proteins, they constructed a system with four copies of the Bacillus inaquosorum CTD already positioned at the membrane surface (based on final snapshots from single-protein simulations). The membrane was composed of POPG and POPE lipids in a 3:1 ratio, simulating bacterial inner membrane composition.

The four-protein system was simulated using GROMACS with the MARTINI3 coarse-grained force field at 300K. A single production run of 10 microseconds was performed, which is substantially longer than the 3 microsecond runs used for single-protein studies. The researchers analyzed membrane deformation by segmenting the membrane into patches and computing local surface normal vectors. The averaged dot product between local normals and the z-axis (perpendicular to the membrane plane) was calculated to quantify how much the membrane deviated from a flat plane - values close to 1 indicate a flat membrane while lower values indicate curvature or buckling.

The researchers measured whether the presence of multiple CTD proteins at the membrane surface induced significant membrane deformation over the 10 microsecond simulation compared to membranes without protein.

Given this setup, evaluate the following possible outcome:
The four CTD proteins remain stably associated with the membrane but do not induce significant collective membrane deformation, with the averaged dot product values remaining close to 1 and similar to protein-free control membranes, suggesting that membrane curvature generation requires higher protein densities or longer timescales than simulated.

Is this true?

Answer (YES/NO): NO